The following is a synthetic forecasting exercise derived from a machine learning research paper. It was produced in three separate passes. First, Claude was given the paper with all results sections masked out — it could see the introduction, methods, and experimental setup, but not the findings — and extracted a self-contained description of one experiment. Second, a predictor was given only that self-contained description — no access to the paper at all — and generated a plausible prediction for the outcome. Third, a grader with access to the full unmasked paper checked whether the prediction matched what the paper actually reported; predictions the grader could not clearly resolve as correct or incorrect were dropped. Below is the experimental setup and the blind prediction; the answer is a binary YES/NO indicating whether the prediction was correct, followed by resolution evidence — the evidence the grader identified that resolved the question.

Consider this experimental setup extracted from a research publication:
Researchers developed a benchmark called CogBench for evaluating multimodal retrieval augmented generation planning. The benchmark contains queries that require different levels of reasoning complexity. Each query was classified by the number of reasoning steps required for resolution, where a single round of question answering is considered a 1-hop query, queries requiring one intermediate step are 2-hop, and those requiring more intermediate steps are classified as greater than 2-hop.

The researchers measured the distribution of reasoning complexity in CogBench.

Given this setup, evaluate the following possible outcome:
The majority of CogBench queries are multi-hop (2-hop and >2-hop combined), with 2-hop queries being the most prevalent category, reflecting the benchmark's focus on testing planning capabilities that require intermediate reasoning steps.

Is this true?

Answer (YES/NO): NO